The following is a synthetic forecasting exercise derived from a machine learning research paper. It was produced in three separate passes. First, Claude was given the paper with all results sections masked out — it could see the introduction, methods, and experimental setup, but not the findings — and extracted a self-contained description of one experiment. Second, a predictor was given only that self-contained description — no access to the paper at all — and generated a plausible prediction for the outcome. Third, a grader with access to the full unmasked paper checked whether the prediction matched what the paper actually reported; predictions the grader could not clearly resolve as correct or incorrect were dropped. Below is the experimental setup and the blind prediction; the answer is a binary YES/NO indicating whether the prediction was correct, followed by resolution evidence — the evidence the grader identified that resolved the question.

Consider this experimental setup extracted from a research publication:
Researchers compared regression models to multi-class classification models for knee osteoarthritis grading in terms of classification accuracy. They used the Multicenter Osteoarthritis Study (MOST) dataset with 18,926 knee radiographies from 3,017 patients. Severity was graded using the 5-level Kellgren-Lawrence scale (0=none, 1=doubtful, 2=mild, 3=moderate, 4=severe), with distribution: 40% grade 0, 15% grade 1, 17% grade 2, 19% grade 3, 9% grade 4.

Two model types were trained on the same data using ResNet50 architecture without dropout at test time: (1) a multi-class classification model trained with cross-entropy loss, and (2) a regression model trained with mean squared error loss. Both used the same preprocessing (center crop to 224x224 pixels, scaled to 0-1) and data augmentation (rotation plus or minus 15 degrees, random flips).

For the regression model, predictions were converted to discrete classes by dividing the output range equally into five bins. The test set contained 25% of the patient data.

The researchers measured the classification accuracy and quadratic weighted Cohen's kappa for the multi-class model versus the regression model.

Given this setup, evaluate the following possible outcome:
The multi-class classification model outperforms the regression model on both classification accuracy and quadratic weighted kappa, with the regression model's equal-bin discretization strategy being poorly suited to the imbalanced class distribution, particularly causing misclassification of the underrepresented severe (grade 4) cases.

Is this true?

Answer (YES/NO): NO